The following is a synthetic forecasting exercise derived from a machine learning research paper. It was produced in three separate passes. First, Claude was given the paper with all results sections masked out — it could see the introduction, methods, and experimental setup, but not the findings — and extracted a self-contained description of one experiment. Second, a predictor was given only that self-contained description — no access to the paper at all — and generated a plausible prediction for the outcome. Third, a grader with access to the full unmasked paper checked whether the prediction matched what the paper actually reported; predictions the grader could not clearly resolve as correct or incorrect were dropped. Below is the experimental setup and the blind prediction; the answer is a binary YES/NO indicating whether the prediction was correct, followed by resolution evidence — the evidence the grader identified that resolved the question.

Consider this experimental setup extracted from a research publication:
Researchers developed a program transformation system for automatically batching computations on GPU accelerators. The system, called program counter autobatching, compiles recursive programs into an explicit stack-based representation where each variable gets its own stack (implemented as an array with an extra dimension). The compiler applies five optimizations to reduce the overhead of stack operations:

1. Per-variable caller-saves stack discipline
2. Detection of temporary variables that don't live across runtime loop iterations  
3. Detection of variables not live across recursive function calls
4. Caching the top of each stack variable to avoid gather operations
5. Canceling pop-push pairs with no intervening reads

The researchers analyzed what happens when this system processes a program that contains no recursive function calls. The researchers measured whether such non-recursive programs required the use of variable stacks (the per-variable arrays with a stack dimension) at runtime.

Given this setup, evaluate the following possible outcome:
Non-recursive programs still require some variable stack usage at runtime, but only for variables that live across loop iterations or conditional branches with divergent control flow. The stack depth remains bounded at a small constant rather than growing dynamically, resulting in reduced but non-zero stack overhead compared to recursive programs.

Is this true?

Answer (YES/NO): NO